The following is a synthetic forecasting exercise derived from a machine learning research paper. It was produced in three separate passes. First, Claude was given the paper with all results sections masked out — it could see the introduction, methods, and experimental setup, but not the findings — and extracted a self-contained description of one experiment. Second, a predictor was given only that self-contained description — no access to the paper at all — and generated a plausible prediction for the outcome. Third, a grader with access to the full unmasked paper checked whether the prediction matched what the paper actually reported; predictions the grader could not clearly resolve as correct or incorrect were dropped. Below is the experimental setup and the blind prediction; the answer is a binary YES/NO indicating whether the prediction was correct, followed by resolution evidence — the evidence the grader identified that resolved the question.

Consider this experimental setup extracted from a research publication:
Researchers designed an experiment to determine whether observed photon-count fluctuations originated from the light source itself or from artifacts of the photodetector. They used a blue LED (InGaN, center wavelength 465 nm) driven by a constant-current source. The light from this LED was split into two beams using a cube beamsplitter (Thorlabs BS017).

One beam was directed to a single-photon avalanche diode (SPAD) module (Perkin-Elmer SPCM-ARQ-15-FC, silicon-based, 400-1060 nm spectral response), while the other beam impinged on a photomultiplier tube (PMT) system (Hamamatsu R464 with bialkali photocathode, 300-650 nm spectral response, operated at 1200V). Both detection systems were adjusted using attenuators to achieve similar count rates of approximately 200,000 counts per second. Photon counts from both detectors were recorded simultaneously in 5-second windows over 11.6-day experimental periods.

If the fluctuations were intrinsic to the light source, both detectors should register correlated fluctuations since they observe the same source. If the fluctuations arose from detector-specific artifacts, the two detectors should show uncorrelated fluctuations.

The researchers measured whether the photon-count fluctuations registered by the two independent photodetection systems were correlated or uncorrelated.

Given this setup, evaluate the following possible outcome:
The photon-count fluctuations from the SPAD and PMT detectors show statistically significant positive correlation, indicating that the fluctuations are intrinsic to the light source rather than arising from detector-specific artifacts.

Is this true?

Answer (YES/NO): YES